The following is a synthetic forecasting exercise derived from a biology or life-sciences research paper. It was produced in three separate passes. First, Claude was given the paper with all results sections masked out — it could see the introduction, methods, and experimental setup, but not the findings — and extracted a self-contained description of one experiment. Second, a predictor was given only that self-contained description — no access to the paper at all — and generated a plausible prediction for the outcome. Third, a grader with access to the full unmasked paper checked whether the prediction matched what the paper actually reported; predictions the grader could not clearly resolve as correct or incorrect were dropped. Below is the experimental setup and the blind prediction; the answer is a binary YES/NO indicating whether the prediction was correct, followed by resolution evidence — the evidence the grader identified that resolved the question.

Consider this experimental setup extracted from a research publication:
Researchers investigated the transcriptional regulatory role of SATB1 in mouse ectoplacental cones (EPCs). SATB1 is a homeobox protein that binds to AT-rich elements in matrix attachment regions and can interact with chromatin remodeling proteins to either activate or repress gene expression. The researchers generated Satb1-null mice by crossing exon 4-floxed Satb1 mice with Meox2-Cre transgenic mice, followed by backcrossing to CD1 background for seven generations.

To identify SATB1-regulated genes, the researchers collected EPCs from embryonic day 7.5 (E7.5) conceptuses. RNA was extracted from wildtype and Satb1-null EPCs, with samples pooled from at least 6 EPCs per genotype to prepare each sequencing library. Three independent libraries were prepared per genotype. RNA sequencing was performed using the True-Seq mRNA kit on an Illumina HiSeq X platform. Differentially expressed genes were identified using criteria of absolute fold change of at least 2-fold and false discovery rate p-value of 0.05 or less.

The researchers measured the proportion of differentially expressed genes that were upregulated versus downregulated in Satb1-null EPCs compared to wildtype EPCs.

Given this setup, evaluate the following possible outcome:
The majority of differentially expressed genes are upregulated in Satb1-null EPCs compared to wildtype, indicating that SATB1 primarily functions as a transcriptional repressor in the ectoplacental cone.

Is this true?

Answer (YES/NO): YES